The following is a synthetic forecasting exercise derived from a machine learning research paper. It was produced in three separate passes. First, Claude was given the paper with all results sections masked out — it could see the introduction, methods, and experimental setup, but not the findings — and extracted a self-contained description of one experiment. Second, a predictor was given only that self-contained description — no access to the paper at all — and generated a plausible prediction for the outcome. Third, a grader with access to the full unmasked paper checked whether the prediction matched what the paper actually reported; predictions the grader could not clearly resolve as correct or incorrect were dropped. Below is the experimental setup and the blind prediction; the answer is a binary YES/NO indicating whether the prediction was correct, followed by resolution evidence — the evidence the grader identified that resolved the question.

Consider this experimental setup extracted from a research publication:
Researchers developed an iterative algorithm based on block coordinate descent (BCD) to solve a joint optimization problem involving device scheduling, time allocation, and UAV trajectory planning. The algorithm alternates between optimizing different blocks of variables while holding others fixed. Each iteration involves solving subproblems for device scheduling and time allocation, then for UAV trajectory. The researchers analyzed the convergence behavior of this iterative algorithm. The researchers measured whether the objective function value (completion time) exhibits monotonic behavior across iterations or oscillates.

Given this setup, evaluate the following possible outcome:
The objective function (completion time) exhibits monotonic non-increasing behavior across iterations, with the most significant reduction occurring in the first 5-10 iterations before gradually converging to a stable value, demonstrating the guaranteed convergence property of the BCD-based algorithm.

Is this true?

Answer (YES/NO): YES